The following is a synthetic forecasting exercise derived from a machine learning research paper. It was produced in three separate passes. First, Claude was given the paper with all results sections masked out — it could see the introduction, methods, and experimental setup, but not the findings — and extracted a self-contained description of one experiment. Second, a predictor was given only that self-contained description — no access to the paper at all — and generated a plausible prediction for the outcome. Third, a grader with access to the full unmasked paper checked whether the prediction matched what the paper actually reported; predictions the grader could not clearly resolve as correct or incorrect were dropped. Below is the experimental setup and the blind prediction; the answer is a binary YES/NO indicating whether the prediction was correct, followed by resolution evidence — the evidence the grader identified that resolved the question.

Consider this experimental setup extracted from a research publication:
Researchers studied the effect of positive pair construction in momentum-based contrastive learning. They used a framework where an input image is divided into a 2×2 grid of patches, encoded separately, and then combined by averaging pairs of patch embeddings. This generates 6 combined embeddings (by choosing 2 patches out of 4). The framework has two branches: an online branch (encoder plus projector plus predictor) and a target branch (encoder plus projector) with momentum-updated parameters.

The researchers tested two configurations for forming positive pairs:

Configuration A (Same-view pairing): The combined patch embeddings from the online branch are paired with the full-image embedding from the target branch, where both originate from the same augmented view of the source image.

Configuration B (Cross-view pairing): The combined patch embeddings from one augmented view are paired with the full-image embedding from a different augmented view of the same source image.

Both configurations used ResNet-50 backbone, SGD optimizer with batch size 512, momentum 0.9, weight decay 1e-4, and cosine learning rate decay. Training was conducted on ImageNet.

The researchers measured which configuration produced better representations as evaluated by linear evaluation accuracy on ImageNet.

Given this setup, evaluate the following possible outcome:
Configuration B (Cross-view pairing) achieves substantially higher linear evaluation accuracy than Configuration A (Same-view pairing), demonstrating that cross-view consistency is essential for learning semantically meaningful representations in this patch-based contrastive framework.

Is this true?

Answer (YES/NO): YES